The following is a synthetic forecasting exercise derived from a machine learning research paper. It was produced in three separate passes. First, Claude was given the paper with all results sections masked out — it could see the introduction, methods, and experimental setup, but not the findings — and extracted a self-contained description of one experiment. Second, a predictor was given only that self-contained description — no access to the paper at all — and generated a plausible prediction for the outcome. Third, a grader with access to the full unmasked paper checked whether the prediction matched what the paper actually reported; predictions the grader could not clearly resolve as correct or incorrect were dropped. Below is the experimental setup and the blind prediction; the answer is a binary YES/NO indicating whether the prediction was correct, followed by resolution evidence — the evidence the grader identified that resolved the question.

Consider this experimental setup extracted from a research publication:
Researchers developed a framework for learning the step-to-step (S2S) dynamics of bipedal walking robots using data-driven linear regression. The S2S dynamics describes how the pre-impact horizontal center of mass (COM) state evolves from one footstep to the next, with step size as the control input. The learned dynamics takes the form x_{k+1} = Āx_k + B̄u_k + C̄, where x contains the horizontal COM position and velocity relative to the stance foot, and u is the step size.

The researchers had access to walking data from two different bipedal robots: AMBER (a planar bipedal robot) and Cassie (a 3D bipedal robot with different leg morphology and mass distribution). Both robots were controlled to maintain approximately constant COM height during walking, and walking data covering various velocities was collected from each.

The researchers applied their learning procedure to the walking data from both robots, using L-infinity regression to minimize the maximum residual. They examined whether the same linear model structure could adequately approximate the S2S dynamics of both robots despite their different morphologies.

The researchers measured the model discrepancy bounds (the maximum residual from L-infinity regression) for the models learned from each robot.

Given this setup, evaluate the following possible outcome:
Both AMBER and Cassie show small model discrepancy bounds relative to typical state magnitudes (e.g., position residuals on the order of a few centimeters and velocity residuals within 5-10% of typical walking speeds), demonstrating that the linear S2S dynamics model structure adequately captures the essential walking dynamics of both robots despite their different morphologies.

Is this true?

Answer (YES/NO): YES